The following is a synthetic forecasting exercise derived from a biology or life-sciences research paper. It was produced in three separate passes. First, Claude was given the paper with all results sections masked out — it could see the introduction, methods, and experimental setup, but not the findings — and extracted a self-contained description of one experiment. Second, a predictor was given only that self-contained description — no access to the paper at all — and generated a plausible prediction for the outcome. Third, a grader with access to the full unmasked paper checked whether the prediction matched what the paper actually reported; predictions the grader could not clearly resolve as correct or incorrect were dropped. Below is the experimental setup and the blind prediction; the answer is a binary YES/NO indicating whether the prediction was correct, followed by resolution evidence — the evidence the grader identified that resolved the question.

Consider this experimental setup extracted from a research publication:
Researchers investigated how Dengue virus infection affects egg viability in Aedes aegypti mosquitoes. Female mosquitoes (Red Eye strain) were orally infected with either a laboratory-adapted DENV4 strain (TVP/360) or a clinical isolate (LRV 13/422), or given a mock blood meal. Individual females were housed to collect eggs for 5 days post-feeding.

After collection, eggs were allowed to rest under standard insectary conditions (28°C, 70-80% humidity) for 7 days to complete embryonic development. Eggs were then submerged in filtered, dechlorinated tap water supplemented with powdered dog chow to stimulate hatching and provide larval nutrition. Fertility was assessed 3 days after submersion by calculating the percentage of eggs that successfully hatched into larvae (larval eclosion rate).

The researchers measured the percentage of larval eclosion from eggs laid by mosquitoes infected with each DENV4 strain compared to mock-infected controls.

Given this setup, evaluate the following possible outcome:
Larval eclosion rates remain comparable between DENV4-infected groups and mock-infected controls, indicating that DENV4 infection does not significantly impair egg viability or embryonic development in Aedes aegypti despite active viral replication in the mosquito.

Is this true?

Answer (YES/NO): NO